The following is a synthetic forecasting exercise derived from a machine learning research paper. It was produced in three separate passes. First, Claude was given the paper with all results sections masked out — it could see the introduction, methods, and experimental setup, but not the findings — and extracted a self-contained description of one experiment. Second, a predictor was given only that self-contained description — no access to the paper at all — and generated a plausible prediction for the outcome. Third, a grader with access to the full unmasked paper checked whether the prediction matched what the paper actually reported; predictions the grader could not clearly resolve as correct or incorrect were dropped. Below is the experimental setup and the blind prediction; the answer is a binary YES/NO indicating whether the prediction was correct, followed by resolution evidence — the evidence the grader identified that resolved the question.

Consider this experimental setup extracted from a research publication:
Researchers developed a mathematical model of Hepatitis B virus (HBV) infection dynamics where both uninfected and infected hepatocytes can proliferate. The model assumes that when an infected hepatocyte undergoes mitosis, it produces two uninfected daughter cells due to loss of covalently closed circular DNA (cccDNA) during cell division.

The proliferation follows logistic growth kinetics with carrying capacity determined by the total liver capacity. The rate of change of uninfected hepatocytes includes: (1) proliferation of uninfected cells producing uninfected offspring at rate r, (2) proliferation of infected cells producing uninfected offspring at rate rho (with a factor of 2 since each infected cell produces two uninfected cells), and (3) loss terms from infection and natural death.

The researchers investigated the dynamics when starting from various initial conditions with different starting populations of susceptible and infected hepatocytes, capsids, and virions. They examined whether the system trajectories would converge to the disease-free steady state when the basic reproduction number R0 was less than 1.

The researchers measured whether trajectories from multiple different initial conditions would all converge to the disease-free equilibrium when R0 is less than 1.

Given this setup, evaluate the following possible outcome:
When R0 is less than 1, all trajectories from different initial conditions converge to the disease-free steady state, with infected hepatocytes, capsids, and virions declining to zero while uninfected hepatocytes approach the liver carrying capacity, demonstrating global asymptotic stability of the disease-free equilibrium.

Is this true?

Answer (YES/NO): NO